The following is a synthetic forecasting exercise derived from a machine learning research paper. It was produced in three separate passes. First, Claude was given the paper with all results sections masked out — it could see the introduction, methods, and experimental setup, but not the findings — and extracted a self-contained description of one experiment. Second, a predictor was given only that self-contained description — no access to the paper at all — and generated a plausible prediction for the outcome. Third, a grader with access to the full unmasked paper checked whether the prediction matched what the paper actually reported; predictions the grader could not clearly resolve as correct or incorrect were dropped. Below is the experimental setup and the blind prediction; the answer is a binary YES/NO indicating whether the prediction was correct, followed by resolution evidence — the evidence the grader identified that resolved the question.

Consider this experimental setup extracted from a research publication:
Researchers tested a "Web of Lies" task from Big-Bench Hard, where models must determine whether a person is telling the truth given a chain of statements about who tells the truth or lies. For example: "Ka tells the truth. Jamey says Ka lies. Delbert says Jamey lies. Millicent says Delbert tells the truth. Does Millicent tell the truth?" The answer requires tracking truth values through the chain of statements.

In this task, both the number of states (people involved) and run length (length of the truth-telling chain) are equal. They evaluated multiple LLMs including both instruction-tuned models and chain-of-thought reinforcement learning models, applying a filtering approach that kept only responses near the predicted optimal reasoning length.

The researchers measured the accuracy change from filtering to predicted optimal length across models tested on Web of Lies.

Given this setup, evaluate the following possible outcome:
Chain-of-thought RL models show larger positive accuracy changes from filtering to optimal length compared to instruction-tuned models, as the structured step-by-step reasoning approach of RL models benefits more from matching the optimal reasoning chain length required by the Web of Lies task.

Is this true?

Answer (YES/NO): NO